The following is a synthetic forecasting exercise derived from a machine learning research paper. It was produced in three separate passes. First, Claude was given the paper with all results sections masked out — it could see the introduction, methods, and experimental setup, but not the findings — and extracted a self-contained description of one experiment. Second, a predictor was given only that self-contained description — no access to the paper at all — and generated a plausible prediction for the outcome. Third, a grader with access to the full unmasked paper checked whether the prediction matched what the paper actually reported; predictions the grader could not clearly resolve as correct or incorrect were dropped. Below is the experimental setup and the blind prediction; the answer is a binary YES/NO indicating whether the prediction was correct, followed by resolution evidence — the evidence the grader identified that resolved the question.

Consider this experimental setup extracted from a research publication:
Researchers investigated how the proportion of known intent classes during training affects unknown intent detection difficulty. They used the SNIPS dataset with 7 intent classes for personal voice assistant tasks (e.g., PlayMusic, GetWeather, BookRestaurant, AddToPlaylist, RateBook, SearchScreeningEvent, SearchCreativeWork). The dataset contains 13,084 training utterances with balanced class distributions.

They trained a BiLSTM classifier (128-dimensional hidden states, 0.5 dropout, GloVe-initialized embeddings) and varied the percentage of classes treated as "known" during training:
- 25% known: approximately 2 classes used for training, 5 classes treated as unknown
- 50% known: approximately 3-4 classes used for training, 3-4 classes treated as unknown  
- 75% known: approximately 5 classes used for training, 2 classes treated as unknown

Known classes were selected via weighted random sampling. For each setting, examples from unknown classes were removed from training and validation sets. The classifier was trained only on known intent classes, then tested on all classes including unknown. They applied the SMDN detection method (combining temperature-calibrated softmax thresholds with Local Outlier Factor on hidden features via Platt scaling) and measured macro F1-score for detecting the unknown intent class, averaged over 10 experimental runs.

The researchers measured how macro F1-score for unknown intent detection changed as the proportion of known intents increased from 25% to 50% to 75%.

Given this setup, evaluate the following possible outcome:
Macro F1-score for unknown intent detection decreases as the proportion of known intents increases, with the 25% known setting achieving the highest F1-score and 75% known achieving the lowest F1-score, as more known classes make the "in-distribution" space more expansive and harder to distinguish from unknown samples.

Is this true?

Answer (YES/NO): YES